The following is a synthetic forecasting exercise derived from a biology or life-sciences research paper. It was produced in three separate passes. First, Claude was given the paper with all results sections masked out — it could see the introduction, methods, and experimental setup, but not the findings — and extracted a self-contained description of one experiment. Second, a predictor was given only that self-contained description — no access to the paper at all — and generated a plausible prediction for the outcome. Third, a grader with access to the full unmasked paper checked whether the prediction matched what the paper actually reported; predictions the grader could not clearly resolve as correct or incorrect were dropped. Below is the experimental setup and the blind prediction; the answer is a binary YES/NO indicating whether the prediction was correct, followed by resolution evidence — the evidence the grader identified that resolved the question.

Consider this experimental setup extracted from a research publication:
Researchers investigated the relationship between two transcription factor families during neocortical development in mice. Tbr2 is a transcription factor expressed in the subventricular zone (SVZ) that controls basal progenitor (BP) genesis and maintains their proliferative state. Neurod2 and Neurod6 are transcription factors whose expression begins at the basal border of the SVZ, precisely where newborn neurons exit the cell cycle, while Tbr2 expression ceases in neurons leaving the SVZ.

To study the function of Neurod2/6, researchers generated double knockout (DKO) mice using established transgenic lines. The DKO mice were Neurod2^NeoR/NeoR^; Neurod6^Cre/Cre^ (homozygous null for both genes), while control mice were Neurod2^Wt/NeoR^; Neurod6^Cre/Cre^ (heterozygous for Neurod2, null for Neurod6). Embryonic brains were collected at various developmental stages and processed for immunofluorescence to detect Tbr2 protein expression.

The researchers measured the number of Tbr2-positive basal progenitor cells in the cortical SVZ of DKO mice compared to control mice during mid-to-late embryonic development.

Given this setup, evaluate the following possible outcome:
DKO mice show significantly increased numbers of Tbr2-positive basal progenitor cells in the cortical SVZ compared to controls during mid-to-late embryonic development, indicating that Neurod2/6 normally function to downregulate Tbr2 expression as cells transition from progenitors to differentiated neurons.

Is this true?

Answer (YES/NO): YES